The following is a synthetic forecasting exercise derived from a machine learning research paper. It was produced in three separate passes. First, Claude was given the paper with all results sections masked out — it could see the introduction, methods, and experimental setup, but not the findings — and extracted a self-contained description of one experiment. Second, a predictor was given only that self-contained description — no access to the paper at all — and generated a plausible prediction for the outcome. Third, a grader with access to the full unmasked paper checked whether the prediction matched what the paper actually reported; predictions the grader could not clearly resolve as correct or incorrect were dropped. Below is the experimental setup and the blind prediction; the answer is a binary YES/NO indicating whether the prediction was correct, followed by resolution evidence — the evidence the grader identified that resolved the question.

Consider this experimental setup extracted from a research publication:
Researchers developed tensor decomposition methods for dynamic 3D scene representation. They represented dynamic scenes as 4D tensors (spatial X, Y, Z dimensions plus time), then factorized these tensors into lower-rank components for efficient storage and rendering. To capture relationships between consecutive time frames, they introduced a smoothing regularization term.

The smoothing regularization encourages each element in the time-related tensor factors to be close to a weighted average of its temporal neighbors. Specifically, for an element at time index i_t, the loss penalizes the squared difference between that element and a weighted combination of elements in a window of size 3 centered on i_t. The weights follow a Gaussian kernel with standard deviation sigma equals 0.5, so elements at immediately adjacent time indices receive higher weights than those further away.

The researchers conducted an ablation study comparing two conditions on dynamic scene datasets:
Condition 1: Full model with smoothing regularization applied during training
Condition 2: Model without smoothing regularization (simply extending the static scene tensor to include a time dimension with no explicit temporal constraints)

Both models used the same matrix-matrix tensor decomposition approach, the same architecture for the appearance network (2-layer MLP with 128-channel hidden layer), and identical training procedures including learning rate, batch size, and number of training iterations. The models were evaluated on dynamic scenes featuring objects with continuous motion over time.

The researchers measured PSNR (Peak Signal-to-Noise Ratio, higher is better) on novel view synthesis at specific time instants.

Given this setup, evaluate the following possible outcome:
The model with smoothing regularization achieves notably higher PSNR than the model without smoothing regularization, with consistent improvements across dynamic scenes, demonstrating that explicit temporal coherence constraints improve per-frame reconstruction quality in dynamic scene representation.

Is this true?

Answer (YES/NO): YES